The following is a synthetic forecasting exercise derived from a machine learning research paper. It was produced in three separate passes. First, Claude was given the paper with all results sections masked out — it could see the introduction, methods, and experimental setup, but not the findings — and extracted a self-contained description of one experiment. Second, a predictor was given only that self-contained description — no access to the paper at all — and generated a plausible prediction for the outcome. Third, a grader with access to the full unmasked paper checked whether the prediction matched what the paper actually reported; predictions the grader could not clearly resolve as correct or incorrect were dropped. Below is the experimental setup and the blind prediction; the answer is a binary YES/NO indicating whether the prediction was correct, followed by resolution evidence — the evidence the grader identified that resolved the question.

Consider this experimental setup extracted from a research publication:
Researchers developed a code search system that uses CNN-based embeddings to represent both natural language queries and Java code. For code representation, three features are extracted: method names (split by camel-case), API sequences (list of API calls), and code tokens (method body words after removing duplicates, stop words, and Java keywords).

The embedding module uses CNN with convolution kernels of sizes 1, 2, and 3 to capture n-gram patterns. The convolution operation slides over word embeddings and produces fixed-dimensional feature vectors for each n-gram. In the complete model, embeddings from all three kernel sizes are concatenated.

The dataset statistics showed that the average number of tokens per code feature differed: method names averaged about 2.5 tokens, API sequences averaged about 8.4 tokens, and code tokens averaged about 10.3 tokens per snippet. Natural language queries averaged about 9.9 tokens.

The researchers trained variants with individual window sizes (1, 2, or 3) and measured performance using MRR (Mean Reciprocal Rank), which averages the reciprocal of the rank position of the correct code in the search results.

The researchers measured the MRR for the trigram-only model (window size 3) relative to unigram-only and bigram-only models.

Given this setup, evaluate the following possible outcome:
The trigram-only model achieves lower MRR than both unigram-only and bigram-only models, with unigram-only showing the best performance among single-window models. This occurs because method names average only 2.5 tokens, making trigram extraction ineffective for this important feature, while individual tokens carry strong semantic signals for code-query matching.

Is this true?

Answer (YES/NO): NO